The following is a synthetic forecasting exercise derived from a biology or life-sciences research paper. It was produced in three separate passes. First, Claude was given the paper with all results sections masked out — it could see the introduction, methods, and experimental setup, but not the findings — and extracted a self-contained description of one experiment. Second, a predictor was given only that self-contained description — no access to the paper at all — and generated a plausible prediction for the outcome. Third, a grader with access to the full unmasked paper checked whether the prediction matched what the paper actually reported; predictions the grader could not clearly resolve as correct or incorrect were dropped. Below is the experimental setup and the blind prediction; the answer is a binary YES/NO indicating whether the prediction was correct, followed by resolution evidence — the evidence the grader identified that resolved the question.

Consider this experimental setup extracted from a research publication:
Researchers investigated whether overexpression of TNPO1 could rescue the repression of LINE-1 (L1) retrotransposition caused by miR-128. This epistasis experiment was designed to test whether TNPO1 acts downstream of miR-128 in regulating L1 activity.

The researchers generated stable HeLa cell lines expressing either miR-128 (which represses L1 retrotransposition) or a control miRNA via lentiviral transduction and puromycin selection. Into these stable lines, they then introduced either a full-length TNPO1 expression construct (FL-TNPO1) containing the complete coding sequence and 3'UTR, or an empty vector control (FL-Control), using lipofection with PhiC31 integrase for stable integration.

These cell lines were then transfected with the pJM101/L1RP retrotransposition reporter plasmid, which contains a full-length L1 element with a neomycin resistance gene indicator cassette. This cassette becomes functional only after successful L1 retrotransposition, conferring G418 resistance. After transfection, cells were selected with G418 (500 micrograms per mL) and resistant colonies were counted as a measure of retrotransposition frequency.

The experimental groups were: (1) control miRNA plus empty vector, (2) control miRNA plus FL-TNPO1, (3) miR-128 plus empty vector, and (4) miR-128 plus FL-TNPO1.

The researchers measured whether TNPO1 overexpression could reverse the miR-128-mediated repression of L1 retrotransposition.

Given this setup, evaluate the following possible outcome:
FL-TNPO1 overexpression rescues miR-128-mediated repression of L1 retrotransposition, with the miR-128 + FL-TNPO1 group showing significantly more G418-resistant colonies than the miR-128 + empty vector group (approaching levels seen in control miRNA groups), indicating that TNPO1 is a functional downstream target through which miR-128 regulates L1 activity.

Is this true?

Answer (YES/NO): NO